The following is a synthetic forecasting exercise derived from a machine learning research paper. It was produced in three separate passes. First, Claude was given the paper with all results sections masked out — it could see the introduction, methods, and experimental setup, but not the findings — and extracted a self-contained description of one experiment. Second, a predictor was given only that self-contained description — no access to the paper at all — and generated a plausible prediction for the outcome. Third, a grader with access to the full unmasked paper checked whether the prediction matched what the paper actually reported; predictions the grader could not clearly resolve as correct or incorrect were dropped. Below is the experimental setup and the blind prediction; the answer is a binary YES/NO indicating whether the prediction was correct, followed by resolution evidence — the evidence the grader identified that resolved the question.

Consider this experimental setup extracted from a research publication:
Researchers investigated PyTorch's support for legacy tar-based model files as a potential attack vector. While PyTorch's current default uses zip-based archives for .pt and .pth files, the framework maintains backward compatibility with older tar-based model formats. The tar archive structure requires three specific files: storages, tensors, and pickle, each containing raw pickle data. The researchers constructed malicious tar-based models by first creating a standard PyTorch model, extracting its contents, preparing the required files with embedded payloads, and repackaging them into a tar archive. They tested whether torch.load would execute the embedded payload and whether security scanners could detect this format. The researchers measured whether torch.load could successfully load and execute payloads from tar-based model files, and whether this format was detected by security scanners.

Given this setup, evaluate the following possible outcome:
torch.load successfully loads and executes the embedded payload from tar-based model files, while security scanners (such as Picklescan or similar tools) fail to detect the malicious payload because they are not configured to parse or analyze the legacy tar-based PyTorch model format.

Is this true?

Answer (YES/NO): YES